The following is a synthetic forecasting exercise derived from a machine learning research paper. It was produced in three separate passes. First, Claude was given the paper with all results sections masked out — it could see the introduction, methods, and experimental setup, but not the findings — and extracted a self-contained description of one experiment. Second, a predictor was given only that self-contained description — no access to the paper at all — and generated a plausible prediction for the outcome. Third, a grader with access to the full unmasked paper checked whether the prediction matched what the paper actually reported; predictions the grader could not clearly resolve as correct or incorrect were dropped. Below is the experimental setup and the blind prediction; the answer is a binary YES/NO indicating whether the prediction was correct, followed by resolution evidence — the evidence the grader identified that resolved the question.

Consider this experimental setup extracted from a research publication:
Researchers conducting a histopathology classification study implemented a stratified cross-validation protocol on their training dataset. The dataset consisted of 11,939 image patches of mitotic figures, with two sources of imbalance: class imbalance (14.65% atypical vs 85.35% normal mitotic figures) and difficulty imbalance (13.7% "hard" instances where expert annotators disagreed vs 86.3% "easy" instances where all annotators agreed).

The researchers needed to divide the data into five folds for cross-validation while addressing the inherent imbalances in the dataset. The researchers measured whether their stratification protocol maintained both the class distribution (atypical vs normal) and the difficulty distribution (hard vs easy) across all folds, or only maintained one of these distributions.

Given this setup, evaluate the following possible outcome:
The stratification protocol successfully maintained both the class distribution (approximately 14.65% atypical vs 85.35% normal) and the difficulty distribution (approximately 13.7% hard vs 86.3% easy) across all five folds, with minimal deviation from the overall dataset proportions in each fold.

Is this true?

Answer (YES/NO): YES